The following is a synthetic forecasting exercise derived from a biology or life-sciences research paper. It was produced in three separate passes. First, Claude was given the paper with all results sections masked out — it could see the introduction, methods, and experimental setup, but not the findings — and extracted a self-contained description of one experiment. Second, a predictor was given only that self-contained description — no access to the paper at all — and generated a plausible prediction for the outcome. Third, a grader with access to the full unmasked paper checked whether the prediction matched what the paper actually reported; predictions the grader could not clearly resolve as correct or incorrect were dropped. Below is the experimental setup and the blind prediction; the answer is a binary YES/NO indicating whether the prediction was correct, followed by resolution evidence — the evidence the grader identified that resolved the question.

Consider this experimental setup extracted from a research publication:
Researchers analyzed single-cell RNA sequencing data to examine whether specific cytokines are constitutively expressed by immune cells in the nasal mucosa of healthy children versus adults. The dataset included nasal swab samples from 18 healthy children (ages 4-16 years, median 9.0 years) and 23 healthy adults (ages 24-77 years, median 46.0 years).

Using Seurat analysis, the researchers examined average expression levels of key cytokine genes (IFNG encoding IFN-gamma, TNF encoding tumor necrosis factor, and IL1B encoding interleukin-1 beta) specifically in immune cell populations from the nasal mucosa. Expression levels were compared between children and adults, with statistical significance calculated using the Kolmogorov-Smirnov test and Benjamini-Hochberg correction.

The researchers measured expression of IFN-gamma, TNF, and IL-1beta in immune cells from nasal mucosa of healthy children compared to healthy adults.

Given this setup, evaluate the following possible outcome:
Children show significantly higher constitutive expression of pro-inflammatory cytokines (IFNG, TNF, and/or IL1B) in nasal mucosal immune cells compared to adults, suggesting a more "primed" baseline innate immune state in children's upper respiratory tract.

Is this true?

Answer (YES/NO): YES